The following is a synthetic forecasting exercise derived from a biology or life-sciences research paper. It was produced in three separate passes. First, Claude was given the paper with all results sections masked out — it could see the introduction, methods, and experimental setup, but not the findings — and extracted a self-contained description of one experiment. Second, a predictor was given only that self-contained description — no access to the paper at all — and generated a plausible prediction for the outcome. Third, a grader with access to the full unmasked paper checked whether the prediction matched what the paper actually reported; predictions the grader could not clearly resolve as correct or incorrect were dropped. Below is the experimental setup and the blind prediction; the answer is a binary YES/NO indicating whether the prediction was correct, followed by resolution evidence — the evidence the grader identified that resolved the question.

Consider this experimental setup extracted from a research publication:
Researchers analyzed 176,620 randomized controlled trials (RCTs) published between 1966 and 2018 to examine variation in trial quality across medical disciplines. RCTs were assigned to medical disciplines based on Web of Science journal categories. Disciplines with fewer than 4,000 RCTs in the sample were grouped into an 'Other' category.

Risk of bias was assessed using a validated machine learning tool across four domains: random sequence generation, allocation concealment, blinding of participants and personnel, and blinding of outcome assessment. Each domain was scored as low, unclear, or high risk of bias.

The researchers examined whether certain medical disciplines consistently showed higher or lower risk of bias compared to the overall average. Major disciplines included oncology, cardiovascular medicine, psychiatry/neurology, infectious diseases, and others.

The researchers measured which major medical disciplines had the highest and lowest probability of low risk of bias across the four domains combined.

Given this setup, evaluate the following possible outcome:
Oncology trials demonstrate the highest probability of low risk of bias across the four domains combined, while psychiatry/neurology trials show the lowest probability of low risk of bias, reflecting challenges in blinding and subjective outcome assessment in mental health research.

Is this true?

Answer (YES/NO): NO